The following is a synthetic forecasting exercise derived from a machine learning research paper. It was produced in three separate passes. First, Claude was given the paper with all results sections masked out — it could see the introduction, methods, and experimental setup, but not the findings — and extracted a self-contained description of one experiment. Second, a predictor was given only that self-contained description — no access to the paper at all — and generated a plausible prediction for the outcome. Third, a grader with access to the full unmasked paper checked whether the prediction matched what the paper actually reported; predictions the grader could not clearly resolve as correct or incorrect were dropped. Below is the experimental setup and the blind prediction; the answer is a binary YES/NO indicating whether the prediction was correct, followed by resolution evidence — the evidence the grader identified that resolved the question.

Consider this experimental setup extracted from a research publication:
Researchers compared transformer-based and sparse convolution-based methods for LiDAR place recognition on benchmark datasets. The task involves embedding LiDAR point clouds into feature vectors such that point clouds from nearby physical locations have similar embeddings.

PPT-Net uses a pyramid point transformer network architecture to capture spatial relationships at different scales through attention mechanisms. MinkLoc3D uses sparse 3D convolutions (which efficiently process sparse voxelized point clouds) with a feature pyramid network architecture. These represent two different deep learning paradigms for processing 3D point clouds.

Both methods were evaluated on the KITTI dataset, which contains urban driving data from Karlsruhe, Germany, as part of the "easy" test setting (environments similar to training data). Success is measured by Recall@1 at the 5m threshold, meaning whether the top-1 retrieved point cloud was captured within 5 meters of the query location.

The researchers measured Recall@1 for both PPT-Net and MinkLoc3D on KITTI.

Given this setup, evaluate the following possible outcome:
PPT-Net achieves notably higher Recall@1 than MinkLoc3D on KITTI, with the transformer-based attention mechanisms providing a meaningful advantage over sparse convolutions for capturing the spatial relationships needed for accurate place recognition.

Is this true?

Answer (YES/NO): NO